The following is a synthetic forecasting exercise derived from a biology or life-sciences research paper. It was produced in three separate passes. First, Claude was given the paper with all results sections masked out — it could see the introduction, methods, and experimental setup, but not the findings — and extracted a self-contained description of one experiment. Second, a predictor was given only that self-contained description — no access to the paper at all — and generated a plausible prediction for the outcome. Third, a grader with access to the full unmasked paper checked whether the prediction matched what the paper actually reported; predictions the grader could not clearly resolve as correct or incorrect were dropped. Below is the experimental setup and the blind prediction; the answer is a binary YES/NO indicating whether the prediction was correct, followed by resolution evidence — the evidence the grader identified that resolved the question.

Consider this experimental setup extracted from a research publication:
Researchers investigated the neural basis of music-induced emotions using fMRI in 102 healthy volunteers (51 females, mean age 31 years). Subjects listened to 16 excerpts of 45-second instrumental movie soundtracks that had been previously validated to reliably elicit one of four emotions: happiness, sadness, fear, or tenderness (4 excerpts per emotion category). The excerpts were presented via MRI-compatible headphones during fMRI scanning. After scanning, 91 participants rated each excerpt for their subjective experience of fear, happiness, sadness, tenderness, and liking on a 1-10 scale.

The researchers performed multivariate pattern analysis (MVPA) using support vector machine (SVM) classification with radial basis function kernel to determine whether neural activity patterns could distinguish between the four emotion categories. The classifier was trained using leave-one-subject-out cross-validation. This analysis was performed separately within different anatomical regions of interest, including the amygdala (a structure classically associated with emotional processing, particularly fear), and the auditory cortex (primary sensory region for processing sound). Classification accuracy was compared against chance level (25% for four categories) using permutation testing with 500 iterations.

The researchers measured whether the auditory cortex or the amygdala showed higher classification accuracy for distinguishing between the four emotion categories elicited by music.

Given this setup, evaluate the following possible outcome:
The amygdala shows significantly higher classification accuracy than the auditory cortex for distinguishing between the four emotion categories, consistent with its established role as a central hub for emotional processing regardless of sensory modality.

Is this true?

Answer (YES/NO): NO